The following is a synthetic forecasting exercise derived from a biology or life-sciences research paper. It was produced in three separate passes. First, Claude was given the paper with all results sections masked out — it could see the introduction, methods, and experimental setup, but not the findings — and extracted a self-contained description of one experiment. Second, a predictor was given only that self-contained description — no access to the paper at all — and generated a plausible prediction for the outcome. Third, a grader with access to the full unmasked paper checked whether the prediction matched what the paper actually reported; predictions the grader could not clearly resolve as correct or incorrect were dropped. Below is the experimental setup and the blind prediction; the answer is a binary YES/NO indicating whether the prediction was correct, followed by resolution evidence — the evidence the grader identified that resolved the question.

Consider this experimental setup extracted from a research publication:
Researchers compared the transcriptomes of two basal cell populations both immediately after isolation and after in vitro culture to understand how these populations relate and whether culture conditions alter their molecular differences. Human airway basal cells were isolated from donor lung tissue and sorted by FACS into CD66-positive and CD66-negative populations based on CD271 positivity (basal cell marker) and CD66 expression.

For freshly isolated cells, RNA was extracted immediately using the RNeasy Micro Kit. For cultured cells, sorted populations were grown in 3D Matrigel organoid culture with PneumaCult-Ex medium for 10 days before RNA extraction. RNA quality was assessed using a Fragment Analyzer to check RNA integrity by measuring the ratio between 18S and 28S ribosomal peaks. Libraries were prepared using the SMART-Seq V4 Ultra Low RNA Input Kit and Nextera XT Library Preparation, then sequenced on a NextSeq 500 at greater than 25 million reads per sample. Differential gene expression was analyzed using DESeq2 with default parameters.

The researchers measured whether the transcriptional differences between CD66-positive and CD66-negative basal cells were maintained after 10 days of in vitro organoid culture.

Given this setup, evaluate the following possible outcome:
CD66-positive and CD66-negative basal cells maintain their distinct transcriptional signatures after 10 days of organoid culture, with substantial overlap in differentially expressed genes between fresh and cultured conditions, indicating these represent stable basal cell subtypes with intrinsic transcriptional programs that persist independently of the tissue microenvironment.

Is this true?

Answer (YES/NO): NO